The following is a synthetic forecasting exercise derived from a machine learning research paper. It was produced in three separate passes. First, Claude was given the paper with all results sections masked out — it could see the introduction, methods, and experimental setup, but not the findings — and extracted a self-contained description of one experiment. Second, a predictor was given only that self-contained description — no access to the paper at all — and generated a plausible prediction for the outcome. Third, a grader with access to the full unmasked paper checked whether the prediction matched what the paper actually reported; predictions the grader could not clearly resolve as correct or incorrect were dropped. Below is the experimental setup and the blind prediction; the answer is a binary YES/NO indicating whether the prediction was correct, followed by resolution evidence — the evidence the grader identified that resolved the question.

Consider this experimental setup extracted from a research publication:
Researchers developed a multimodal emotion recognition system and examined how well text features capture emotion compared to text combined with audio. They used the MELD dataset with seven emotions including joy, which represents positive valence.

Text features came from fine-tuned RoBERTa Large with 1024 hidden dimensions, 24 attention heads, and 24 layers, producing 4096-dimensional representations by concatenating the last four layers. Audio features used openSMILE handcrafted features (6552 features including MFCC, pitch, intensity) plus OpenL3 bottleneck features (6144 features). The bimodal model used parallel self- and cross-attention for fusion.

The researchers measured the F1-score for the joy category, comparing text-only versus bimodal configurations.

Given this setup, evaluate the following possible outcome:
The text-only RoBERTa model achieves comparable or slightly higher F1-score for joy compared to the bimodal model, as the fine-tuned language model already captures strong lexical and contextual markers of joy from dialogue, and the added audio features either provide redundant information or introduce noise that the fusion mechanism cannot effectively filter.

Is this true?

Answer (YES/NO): NO